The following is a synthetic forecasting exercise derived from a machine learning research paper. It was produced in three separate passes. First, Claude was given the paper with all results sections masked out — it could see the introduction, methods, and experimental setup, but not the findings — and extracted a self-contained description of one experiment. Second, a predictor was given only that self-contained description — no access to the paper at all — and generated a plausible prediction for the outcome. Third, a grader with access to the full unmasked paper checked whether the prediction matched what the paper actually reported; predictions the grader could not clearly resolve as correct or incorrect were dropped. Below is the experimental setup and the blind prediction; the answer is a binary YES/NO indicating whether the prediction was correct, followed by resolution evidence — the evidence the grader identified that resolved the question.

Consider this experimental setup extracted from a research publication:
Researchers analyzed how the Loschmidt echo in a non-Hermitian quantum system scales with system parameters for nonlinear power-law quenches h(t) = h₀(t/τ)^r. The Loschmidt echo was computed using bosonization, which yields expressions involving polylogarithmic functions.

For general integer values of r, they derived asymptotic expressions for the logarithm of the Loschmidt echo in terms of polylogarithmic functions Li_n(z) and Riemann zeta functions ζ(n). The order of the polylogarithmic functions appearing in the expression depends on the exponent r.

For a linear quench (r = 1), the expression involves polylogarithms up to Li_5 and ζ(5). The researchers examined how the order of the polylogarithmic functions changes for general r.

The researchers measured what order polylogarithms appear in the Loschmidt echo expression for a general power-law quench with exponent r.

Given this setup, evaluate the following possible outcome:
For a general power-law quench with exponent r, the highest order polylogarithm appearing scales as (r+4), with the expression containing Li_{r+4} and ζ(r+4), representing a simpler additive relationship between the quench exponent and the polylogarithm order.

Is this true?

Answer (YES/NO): NO